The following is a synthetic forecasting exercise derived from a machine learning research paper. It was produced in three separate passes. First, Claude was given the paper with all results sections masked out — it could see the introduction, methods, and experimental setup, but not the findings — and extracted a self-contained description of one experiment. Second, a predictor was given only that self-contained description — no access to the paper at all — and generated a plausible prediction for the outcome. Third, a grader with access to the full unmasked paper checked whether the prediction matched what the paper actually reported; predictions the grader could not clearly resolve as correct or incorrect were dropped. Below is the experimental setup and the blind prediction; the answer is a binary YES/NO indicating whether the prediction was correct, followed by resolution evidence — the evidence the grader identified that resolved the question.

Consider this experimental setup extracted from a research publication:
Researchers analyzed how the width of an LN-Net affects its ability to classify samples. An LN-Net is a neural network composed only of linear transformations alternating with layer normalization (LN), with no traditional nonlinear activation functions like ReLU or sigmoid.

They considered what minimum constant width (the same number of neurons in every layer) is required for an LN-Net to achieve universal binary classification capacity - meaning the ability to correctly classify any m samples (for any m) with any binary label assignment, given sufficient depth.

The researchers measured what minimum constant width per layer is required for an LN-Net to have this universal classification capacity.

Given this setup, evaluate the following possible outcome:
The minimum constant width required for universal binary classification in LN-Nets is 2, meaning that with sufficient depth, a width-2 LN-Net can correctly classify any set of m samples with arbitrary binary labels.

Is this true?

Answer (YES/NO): NO